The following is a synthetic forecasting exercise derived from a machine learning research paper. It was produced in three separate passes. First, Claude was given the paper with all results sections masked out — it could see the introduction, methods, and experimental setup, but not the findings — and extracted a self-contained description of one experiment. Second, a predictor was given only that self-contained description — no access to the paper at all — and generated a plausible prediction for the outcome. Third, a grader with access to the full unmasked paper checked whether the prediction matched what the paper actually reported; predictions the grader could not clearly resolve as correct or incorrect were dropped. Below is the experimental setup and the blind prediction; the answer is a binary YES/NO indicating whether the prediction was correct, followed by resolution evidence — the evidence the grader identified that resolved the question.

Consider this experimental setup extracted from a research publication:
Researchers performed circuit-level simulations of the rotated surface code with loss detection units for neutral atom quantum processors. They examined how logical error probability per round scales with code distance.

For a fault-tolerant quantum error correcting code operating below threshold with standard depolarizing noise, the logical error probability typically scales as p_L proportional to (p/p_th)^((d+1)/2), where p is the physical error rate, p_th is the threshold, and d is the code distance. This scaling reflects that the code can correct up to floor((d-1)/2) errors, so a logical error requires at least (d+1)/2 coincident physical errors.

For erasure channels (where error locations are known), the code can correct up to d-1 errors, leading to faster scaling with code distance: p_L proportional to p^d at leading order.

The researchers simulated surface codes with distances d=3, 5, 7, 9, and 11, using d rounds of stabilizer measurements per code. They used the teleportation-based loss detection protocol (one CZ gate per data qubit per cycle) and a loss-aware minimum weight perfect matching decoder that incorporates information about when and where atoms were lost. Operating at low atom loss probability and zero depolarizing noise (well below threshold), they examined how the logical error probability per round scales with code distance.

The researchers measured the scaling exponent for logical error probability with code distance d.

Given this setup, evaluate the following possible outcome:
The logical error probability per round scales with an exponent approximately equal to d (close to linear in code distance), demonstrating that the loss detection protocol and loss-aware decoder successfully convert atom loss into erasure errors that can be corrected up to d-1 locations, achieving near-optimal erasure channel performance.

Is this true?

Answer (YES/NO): YES